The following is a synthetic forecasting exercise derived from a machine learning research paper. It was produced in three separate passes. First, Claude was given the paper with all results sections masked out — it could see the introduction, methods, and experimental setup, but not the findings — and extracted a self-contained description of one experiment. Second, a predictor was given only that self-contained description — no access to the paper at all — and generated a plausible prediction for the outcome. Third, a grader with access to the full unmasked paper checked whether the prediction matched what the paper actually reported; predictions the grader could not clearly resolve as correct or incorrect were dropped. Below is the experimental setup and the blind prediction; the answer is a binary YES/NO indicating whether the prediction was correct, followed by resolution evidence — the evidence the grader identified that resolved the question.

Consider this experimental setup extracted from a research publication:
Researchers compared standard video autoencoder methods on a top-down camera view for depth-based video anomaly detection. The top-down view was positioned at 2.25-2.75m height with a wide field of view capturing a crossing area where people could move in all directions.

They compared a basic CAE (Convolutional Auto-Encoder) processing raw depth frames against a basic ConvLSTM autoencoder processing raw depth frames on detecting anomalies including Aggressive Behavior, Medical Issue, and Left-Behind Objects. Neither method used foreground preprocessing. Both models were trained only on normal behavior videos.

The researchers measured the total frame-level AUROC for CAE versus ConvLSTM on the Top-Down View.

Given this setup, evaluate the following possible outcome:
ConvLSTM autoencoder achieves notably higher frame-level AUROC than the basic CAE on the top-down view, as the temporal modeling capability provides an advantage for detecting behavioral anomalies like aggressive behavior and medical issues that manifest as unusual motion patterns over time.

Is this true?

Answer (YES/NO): YES